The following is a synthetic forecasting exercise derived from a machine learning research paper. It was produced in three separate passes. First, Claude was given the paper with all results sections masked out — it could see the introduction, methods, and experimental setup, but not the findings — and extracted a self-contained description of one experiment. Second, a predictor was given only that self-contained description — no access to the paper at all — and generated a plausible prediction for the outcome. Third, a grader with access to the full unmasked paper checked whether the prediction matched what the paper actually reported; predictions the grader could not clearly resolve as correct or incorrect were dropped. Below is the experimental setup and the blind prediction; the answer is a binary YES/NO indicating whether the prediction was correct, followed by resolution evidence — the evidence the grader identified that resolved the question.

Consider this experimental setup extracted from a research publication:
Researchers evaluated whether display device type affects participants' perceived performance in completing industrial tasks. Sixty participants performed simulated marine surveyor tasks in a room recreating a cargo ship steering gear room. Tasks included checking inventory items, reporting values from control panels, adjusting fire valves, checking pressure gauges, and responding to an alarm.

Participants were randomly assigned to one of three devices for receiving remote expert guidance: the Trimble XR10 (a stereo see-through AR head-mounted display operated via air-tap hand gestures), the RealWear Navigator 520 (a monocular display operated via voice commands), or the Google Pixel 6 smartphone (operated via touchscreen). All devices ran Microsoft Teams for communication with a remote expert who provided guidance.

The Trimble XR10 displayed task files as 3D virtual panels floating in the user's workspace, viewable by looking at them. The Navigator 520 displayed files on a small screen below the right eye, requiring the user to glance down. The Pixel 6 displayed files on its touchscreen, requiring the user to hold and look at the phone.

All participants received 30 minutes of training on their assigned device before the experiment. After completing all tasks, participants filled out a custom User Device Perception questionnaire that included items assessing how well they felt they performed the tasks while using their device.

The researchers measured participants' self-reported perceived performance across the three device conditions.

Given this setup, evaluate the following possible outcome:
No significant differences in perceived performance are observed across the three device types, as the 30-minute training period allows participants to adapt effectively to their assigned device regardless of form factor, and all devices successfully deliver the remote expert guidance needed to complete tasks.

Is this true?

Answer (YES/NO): NO